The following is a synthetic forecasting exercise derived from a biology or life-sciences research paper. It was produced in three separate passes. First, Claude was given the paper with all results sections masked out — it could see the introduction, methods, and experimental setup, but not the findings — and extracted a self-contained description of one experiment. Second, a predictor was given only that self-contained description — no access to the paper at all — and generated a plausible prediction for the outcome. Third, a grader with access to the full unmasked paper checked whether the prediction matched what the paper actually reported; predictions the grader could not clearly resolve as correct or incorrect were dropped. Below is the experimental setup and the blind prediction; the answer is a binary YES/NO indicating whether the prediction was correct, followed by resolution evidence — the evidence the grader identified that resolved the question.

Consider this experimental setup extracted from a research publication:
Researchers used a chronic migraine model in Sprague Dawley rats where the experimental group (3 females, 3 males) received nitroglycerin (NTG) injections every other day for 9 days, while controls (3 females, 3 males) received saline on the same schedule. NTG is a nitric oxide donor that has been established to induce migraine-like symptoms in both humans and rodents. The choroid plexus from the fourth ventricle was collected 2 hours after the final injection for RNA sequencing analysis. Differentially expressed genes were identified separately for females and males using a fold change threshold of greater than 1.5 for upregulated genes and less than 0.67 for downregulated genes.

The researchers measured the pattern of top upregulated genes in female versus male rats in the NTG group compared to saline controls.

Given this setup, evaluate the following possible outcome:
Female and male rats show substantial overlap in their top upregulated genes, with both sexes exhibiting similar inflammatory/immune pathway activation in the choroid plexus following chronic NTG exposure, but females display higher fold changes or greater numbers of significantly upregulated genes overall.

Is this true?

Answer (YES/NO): NO